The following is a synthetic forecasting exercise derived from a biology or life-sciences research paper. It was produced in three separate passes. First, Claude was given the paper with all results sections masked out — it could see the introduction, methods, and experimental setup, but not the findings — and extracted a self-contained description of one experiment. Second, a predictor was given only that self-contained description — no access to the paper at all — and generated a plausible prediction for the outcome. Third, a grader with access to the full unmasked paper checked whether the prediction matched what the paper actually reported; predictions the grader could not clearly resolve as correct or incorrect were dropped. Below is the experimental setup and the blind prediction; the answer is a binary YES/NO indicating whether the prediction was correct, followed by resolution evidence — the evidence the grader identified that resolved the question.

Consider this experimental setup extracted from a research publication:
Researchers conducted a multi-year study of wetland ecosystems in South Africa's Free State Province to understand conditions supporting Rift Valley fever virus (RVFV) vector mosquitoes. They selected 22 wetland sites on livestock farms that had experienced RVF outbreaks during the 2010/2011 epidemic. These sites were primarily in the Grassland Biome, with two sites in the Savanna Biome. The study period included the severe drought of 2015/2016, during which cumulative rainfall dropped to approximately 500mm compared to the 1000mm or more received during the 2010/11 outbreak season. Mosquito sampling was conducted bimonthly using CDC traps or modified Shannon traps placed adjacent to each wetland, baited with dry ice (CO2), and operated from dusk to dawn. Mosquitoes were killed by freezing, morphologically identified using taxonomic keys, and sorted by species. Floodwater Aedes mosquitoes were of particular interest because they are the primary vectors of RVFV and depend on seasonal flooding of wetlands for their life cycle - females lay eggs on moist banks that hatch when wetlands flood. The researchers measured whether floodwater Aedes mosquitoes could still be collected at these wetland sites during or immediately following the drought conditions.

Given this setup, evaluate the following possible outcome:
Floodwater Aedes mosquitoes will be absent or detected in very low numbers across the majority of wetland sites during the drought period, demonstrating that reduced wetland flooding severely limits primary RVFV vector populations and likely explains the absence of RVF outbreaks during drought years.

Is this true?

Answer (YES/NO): YES